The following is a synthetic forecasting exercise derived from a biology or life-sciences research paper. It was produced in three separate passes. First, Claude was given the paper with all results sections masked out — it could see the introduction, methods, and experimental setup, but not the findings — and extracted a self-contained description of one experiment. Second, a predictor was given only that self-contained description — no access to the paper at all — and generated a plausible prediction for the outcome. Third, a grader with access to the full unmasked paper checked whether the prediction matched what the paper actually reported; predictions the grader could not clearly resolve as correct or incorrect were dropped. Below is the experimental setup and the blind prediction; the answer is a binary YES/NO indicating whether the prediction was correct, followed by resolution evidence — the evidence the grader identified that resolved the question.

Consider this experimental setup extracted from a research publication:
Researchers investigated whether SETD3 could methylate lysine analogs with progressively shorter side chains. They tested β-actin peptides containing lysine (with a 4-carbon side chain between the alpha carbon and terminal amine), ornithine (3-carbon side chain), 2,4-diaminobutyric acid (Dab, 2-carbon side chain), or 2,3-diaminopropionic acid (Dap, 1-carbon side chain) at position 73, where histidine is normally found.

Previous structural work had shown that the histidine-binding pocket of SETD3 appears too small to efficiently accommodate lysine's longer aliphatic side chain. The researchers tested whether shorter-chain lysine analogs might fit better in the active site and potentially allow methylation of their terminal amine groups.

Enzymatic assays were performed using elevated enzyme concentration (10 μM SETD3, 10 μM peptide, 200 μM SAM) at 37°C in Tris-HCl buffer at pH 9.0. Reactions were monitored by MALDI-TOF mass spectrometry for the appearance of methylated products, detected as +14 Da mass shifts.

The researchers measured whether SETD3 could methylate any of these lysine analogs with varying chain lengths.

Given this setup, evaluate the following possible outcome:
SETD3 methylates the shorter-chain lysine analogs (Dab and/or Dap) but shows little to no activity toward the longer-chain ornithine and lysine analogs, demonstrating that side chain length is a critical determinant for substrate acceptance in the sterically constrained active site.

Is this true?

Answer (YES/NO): NO